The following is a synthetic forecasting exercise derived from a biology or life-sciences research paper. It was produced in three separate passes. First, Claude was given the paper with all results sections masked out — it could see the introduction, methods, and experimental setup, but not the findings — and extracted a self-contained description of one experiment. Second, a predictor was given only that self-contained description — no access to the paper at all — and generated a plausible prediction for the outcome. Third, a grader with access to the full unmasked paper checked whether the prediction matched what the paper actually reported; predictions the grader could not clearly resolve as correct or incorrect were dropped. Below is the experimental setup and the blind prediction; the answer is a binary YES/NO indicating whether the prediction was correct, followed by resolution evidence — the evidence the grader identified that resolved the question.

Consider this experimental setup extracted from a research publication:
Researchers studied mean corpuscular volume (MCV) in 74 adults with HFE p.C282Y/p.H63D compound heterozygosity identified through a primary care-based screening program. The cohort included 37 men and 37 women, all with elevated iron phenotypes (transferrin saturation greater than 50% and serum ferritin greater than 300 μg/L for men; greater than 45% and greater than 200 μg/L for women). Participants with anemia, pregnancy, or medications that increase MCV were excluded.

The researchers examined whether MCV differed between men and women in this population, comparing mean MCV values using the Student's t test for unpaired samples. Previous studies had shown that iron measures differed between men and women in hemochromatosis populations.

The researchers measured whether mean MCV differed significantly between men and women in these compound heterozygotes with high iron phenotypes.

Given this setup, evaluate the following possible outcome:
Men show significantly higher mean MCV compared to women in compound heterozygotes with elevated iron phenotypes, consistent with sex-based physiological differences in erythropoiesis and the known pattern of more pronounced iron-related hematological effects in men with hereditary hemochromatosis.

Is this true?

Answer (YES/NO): NO